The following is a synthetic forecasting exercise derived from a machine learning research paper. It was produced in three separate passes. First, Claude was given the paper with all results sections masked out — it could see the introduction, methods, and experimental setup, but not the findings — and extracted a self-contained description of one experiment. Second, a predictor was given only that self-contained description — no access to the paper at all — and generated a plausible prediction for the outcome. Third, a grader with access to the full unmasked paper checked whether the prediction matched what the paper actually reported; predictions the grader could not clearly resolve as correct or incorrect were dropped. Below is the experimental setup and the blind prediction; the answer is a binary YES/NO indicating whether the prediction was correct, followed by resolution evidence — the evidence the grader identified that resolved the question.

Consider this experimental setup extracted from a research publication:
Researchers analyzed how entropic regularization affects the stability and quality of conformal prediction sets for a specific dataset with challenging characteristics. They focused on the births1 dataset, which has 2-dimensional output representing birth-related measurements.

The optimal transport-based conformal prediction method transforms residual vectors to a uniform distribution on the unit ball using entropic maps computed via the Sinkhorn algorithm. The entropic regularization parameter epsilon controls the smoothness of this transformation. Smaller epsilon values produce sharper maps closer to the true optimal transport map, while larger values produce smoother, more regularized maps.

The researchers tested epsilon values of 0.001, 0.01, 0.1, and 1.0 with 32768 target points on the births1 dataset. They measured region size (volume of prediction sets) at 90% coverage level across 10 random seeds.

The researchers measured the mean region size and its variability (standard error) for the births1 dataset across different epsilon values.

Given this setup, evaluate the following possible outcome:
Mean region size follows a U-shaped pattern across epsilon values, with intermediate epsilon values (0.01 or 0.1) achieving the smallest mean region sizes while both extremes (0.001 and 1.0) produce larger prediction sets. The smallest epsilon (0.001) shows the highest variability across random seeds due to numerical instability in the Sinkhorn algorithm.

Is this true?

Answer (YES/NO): NO